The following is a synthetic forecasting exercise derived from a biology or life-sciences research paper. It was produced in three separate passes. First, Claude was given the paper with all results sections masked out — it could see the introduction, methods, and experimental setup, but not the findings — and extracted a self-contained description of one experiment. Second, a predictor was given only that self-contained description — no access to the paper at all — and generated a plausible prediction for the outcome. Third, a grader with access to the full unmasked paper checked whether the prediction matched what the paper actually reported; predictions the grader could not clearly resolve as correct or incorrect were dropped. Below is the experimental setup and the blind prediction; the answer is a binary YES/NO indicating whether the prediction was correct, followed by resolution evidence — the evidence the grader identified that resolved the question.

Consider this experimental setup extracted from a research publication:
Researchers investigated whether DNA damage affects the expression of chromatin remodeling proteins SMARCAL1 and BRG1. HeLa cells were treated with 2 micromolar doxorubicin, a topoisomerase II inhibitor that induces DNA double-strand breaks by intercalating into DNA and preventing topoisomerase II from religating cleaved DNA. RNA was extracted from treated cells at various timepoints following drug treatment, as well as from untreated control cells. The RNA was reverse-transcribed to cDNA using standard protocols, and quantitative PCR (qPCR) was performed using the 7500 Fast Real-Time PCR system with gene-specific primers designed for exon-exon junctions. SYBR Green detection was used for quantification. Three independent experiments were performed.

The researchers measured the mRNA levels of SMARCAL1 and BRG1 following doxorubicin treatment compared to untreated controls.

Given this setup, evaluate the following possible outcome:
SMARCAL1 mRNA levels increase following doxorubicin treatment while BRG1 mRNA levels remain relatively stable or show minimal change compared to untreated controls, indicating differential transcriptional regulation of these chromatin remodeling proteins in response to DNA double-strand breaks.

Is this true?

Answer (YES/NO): NO